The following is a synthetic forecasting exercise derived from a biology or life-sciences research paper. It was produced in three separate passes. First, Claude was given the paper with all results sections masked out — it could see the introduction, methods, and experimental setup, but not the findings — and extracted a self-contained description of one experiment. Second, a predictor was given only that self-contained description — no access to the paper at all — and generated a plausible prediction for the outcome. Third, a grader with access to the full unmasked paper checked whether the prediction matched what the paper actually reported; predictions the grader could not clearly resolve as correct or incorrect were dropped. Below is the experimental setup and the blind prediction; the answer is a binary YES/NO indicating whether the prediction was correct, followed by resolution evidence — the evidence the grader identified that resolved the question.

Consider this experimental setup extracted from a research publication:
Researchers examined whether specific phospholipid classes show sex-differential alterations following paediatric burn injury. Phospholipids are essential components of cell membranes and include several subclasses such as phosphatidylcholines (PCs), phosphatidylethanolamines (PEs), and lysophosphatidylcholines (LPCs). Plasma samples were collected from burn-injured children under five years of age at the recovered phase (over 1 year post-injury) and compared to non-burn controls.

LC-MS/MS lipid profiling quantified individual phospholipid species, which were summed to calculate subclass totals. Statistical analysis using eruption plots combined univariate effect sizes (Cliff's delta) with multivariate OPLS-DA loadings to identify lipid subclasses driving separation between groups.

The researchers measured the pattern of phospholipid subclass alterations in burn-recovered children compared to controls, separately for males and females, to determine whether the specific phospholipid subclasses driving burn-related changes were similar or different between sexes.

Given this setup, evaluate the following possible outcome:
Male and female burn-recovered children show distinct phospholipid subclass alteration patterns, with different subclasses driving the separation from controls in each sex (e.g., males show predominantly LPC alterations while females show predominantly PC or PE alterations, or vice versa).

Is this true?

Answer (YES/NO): NO